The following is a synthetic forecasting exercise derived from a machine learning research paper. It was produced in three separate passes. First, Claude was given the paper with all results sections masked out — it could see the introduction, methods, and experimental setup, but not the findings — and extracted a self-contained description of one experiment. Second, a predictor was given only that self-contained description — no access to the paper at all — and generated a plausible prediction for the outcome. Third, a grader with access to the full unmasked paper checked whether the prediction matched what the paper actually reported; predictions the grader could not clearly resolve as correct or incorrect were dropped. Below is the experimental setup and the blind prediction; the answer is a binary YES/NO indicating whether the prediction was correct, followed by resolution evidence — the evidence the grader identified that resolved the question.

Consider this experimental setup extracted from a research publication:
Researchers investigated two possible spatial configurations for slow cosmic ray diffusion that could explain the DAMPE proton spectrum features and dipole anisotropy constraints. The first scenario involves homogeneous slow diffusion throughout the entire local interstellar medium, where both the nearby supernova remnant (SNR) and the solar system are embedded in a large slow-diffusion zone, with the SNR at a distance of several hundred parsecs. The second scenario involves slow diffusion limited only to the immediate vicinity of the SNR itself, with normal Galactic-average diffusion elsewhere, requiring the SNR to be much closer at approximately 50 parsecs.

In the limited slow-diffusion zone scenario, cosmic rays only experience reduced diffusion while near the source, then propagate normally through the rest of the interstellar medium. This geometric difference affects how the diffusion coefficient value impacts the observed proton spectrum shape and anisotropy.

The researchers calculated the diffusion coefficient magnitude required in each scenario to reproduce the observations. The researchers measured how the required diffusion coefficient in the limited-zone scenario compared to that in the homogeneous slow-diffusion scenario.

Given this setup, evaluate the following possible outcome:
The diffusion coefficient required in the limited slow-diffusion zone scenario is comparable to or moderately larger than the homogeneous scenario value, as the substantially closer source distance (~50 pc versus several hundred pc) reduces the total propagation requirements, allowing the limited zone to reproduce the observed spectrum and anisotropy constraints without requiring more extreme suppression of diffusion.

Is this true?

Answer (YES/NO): NO